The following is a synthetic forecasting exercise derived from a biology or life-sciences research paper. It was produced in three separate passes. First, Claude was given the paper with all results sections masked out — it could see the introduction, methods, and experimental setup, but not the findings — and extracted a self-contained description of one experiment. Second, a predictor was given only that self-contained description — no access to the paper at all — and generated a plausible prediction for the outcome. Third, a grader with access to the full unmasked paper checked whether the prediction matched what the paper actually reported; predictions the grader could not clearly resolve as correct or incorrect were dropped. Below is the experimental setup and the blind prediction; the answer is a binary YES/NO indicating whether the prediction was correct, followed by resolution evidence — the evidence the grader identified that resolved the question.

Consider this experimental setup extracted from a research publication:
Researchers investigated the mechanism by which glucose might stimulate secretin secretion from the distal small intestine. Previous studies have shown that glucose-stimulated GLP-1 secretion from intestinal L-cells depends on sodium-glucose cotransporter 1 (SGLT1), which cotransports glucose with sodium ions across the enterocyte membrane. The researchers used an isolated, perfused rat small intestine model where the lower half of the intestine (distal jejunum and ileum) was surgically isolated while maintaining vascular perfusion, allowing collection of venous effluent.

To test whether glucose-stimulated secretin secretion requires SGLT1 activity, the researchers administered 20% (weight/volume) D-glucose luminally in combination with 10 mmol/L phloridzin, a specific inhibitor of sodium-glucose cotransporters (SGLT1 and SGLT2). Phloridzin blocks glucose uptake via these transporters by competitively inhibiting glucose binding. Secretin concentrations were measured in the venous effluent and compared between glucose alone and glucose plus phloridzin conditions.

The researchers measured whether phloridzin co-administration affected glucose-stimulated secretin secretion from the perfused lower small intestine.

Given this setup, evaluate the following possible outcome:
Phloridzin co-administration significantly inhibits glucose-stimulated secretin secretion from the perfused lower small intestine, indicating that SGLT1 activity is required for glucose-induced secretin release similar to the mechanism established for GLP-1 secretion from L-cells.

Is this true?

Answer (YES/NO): YES